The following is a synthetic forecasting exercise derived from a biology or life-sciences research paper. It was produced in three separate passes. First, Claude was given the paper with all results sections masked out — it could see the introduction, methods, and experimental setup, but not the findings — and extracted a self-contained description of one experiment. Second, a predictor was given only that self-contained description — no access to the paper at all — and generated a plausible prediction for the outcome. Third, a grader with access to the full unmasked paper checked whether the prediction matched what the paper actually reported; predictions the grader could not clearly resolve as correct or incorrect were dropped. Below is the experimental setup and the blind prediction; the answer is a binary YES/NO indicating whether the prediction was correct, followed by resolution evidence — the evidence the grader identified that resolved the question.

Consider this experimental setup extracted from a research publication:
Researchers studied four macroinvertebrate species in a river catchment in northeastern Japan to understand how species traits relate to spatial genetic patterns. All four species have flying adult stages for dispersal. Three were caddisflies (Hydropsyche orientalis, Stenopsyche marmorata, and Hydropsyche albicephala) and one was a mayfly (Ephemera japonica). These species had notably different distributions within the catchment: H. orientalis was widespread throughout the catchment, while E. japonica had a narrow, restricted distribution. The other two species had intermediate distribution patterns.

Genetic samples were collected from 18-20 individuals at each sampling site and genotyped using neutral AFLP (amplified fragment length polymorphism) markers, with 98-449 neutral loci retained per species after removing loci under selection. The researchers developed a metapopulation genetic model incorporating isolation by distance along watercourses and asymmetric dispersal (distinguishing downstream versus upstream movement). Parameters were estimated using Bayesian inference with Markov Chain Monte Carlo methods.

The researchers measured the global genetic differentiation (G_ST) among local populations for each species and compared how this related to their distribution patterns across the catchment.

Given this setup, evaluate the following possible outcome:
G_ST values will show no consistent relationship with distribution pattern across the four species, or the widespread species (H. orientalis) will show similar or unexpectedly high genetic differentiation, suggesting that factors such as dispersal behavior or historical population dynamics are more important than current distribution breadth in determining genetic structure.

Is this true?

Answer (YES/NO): NO